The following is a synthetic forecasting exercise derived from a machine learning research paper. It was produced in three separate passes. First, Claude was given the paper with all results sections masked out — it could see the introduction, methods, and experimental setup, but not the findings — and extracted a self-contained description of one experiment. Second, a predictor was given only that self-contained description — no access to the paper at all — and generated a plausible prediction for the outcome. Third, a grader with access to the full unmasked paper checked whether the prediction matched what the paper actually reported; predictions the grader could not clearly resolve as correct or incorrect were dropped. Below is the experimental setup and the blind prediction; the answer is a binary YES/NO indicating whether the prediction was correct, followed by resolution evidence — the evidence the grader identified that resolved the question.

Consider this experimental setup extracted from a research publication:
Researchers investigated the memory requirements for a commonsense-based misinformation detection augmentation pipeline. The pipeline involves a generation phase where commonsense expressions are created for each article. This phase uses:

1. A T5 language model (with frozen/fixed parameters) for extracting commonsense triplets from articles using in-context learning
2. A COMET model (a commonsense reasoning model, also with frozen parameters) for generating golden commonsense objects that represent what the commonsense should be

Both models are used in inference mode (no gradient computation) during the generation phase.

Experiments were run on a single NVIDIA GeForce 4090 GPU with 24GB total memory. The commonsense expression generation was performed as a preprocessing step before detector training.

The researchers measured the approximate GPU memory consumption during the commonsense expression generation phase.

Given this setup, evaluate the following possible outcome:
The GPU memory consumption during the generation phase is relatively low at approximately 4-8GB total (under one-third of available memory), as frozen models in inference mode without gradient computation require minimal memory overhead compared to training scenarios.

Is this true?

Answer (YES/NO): YES